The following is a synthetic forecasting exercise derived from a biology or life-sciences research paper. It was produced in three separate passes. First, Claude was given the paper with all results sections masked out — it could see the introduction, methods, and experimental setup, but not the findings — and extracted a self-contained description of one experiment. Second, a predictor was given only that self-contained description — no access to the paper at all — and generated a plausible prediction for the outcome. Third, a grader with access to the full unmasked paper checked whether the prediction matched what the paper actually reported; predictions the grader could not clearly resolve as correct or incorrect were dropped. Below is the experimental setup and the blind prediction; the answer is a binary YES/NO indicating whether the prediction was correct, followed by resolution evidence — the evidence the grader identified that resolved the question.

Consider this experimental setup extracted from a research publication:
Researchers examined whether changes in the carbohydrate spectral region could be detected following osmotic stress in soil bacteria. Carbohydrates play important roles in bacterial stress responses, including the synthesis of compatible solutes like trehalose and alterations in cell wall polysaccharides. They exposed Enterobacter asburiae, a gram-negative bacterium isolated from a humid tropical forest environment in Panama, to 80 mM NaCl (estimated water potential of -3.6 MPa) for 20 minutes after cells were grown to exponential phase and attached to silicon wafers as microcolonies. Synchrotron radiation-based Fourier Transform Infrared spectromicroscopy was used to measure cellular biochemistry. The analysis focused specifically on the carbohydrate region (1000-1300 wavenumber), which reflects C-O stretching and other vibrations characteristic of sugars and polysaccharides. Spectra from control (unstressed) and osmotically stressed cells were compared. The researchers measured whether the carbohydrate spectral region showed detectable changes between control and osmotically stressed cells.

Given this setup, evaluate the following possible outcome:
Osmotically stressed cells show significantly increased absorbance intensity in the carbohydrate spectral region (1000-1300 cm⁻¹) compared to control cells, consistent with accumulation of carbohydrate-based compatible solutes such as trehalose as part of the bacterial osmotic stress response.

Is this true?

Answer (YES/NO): YES